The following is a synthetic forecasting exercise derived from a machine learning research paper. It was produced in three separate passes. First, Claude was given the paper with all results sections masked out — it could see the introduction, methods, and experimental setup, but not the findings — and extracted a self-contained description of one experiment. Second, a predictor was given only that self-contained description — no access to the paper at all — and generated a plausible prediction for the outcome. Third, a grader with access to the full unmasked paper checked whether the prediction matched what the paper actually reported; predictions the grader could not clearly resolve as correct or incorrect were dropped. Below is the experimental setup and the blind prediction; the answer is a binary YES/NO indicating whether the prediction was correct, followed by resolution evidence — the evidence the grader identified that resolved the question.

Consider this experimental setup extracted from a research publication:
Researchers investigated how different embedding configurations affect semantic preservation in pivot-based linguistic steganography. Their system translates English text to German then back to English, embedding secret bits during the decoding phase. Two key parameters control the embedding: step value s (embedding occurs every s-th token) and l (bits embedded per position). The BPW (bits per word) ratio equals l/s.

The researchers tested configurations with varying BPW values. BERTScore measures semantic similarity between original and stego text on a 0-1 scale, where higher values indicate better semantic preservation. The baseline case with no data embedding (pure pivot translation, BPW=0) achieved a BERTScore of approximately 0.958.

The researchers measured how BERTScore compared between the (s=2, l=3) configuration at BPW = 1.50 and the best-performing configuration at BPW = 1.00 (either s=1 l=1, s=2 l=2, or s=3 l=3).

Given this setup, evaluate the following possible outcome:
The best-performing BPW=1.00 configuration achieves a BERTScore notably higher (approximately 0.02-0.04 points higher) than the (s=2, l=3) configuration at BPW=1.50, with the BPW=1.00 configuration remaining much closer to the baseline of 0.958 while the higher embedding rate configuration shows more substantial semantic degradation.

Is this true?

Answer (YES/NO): YES